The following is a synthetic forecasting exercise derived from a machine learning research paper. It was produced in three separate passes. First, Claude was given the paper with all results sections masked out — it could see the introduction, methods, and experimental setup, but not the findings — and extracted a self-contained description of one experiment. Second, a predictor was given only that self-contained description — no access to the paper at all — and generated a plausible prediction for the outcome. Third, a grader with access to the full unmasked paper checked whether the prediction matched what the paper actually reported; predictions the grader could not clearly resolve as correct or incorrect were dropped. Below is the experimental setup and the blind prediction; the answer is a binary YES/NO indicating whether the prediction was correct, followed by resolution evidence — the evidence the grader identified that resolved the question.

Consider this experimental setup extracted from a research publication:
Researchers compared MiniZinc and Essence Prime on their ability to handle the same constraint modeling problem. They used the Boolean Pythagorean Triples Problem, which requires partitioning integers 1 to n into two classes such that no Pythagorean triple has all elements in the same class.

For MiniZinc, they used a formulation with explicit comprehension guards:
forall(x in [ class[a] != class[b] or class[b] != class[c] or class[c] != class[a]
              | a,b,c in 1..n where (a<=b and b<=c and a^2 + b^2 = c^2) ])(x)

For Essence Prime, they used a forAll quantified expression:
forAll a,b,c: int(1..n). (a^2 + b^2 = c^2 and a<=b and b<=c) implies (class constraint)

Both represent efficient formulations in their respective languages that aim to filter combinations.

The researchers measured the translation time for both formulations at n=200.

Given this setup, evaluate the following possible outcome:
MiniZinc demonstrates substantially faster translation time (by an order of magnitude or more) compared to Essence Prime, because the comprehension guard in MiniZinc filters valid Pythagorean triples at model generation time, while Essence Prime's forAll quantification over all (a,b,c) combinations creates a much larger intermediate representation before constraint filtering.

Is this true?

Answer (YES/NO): NO